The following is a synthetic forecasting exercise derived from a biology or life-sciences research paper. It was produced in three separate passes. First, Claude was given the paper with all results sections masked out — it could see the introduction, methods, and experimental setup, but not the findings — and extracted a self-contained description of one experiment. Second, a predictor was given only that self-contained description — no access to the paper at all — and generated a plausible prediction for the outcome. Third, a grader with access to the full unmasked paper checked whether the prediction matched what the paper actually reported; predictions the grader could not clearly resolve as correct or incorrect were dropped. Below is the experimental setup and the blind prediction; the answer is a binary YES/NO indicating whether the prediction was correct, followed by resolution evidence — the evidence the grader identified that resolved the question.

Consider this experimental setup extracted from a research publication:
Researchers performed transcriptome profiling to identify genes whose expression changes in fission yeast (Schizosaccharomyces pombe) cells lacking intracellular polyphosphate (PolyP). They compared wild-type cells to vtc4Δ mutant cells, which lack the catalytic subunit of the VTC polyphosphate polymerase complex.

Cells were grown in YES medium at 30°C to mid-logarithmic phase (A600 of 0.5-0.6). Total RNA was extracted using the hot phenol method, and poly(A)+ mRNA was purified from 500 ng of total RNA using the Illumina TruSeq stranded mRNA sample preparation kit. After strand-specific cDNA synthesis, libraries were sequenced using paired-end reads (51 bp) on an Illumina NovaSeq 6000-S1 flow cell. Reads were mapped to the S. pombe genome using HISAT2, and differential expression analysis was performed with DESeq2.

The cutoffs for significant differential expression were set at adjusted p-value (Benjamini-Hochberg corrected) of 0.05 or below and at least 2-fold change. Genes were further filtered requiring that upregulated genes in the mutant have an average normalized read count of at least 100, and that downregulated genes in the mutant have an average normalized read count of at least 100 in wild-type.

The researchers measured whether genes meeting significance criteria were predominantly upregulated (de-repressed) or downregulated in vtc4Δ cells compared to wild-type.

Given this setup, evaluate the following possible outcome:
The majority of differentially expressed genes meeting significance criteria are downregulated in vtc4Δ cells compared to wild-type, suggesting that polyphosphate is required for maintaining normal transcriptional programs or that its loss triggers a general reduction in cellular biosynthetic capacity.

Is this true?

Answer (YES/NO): YES